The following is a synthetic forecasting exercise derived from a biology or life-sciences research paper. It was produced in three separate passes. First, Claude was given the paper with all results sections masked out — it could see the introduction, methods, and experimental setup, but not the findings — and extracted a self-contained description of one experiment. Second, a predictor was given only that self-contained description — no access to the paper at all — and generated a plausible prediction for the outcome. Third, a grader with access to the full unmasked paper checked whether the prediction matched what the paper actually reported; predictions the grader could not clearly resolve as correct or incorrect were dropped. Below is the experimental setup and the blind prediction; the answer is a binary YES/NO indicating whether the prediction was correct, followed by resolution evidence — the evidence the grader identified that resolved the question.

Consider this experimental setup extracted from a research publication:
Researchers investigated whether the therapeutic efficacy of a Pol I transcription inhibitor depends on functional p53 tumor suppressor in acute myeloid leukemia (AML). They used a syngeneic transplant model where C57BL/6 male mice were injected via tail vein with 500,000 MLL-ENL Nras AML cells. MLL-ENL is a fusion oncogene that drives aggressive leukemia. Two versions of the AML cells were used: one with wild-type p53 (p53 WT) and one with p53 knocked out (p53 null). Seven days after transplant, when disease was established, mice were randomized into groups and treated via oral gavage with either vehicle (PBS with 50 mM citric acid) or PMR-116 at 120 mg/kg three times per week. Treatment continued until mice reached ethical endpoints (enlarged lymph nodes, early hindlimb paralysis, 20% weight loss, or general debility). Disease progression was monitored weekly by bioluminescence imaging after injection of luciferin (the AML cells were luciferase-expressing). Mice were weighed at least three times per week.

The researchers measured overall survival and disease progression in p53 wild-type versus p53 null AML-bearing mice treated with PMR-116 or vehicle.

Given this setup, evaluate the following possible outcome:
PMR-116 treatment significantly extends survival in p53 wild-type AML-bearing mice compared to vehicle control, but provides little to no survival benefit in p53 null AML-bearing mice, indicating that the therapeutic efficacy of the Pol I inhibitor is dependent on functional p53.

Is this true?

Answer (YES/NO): NO